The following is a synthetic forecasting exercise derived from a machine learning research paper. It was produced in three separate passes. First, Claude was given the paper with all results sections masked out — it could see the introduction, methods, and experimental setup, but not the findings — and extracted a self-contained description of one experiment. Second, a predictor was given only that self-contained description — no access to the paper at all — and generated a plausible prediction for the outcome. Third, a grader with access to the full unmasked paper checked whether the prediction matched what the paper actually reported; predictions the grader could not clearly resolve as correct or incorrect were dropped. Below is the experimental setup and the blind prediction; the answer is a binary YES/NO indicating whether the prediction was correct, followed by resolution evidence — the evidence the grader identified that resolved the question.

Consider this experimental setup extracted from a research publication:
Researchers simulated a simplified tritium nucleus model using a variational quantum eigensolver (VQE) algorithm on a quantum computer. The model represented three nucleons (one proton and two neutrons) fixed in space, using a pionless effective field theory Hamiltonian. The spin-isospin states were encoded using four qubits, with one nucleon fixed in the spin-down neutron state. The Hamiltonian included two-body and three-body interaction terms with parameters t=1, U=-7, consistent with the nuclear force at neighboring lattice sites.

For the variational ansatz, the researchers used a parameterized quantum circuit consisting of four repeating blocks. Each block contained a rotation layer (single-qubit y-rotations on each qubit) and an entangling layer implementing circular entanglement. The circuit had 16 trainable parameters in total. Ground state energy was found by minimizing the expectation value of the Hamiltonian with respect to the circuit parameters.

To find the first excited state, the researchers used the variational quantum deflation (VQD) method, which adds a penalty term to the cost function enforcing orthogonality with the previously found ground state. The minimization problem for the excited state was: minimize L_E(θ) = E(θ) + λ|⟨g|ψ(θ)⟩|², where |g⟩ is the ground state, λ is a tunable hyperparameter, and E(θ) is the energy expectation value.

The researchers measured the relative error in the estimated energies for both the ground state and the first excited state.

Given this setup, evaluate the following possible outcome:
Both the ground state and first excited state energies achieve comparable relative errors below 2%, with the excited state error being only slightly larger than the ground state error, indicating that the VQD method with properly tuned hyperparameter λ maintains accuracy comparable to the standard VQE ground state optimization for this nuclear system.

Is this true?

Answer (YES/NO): NO